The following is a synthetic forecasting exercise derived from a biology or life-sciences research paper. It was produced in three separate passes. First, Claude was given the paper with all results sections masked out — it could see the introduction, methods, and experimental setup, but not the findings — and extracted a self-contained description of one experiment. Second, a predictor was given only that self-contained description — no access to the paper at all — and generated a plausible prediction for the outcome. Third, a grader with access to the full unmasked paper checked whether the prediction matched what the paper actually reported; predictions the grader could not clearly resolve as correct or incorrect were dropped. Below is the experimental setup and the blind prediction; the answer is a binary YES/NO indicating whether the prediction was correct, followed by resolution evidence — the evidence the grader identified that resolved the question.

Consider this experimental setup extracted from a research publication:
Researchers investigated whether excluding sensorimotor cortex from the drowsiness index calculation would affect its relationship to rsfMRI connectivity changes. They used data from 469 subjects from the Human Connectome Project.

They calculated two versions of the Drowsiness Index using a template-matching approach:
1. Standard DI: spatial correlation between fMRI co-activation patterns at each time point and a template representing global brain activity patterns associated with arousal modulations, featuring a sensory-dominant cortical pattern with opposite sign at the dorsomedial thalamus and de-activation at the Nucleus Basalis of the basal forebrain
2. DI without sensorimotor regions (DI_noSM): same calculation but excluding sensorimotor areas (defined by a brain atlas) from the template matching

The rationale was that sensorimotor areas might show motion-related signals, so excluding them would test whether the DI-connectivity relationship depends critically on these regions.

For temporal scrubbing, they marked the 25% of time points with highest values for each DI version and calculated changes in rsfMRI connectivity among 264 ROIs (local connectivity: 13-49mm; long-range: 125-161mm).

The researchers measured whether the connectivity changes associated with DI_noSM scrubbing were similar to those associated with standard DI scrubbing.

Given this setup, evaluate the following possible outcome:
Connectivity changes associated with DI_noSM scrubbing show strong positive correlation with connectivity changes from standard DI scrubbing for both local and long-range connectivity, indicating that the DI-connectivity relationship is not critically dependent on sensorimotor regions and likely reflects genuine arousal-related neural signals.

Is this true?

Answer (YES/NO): YES